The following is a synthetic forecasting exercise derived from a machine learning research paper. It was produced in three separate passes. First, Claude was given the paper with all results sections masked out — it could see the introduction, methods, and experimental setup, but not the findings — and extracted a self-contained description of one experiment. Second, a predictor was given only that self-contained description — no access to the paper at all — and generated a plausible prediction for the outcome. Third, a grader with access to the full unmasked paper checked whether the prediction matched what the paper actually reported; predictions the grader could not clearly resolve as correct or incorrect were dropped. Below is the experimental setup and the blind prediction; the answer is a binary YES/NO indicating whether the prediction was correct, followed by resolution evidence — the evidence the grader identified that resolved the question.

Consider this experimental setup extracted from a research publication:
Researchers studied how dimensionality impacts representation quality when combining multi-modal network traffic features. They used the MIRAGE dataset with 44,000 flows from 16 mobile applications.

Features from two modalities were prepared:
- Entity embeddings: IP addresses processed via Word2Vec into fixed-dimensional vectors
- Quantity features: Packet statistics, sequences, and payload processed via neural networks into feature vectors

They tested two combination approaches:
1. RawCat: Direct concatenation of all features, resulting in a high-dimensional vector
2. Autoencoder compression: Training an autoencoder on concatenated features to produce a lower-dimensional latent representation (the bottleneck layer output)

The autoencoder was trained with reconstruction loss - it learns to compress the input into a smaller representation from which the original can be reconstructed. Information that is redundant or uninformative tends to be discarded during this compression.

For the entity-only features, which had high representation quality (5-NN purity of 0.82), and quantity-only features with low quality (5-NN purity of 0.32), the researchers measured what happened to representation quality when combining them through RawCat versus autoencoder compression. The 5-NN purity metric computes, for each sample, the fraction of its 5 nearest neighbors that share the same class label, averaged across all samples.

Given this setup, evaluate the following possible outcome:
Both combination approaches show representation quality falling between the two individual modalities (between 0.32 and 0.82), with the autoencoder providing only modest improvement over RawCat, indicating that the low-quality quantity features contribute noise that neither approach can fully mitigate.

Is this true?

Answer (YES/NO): NO